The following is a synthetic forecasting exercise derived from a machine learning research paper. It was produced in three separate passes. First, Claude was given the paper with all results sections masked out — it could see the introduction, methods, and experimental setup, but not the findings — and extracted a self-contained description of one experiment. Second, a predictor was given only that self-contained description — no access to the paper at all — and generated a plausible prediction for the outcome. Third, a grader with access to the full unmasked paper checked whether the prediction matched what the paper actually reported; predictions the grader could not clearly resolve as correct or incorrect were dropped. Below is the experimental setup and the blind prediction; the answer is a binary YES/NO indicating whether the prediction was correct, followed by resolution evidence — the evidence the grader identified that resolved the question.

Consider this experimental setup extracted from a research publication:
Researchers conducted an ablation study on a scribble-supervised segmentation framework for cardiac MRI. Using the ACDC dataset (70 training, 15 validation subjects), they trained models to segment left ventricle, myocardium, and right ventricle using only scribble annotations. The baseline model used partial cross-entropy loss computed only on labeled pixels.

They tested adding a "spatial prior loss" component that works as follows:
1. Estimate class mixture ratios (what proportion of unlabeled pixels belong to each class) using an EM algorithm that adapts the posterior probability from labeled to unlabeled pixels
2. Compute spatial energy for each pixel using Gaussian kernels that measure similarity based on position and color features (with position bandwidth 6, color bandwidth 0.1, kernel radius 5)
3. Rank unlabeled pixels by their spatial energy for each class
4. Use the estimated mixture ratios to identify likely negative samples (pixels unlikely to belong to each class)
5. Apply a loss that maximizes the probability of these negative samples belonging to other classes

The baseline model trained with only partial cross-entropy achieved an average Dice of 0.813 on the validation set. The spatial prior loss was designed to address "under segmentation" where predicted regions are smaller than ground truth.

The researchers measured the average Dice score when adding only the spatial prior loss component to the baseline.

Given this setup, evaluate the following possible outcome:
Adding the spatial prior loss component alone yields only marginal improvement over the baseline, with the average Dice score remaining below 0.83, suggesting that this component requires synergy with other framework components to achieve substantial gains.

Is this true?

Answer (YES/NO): NO